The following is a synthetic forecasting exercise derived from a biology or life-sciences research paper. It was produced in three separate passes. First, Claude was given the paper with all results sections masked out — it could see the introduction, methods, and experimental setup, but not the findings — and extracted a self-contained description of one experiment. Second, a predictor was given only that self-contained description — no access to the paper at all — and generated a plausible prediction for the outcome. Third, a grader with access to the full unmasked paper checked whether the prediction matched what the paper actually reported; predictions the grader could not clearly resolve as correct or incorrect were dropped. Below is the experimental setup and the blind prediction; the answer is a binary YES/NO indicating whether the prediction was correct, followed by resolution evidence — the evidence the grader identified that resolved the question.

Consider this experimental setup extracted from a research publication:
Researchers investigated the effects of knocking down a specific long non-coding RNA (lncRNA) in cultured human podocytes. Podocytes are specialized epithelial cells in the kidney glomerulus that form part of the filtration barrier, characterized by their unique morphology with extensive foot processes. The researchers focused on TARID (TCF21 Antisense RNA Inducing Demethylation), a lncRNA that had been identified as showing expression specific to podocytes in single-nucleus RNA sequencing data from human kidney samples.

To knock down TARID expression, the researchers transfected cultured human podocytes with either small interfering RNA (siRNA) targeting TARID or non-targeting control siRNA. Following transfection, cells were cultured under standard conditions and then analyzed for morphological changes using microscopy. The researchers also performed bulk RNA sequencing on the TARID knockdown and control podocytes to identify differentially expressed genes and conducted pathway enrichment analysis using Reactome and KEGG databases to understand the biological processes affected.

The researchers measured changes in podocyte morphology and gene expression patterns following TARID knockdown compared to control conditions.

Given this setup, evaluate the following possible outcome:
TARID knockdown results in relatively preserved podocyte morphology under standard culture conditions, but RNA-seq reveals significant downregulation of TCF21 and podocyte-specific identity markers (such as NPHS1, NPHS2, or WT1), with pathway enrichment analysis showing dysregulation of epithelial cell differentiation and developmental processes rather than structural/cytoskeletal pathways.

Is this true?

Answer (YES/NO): NO